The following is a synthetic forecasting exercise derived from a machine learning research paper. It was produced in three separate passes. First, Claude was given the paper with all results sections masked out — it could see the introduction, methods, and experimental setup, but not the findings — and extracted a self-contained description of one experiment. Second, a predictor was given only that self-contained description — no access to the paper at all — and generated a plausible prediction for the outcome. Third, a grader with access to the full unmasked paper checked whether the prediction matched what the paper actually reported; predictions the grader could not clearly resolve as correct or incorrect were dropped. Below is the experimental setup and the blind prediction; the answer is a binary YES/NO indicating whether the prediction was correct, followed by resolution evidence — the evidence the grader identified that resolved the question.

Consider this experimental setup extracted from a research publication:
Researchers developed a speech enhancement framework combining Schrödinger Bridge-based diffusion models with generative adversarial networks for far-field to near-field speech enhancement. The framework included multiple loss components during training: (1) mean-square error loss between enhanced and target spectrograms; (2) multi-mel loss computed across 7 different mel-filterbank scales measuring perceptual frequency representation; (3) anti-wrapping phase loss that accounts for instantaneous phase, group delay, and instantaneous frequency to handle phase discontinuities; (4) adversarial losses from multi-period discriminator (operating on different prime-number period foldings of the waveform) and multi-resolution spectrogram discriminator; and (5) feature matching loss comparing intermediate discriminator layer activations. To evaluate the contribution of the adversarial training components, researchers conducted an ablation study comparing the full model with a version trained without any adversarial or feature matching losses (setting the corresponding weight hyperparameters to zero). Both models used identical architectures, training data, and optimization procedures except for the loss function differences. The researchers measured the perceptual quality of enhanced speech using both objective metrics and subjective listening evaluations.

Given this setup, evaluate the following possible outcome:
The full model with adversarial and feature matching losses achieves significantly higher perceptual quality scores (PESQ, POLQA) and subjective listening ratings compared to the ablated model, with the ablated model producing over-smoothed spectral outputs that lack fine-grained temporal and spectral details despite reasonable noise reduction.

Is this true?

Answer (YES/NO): NO